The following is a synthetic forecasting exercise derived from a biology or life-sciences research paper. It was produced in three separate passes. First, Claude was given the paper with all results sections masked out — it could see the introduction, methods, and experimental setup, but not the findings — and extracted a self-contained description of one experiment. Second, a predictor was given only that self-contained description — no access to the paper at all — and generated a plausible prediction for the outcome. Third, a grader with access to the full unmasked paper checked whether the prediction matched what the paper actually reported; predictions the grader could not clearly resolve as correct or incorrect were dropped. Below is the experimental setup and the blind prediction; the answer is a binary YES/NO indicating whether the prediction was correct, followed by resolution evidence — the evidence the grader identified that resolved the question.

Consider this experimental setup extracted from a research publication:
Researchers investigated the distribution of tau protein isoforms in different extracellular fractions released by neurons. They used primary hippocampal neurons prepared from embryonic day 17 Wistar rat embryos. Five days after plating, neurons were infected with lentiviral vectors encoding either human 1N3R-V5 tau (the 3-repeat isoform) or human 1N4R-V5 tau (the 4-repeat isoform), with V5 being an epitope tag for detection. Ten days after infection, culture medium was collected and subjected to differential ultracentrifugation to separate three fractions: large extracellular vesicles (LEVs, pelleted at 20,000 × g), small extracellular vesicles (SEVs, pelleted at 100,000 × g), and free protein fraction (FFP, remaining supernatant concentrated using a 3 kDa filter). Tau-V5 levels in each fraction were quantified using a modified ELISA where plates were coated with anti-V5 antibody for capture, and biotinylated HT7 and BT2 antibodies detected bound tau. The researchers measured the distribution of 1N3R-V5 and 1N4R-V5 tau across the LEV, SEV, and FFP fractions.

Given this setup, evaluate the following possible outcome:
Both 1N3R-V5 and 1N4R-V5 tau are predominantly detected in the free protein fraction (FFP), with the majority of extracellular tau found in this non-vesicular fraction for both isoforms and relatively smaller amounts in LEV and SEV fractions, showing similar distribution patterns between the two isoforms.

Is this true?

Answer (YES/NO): YES